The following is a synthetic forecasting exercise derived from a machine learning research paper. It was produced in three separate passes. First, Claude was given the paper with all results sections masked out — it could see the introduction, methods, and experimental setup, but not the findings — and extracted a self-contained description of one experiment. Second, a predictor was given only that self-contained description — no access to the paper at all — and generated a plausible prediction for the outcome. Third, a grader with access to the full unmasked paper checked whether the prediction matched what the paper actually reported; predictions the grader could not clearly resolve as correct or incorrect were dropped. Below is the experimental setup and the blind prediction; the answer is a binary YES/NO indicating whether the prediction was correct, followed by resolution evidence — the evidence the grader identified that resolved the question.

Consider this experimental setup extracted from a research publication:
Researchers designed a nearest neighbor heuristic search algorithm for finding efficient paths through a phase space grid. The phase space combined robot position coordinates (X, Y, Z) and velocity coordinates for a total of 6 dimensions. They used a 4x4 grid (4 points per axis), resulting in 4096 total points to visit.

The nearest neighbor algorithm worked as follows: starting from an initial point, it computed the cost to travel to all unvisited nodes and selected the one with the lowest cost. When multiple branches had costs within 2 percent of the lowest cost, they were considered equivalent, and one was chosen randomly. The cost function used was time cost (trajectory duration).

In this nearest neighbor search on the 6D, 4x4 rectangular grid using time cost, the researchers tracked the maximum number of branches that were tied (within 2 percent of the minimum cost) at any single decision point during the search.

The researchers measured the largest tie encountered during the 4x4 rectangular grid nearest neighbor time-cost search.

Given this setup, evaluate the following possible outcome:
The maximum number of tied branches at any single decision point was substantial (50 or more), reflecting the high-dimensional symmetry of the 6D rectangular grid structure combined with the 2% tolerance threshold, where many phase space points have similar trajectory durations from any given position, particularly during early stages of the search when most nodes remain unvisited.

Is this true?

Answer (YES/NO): YES